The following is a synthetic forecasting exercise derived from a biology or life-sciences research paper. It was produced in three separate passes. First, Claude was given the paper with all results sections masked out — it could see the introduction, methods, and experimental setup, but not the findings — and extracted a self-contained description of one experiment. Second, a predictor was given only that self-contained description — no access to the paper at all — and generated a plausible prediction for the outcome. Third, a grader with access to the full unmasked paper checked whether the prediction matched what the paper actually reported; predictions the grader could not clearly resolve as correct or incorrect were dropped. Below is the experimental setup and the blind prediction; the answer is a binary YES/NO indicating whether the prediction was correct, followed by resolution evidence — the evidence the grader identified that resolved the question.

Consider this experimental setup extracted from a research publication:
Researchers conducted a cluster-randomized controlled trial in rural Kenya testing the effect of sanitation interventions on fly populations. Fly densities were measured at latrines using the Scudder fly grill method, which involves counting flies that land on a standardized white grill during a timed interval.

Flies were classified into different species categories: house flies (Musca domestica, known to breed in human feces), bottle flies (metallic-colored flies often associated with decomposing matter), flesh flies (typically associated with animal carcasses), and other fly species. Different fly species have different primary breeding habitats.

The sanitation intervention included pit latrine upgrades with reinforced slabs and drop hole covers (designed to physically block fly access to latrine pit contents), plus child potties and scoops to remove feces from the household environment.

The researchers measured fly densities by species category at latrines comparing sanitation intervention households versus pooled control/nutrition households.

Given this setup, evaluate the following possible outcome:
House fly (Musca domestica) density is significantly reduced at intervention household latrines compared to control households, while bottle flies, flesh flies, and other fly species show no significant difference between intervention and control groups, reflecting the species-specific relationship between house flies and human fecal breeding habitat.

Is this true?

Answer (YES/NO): NO